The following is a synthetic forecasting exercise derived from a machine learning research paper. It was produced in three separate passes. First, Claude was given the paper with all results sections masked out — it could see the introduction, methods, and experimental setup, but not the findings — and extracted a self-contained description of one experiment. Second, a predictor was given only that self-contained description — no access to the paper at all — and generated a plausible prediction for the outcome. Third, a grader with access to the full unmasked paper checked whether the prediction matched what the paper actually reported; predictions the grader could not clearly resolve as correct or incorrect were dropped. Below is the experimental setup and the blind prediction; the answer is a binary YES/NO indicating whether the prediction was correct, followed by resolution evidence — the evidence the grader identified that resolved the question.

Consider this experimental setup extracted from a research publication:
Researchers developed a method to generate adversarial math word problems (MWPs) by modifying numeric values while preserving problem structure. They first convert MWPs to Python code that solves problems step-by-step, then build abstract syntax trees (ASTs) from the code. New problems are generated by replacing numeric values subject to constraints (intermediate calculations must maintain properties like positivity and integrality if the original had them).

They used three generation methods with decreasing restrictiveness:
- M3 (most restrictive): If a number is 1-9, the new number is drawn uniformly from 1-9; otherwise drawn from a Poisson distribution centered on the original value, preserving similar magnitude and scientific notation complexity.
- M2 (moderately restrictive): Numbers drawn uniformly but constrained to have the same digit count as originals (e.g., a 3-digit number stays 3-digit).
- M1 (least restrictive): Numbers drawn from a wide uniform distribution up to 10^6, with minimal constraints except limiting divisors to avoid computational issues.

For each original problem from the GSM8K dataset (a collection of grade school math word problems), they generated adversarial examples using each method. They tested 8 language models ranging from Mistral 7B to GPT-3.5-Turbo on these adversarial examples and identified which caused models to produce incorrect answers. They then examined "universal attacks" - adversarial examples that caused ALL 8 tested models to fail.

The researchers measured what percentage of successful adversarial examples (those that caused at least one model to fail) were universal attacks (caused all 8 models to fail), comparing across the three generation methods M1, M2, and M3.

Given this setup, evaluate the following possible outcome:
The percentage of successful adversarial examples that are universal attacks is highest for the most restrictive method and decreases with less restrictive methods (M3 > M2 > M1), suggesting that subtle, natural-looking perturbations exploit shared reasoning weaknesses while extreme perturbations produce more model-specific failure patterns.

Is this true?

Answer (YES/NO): NO